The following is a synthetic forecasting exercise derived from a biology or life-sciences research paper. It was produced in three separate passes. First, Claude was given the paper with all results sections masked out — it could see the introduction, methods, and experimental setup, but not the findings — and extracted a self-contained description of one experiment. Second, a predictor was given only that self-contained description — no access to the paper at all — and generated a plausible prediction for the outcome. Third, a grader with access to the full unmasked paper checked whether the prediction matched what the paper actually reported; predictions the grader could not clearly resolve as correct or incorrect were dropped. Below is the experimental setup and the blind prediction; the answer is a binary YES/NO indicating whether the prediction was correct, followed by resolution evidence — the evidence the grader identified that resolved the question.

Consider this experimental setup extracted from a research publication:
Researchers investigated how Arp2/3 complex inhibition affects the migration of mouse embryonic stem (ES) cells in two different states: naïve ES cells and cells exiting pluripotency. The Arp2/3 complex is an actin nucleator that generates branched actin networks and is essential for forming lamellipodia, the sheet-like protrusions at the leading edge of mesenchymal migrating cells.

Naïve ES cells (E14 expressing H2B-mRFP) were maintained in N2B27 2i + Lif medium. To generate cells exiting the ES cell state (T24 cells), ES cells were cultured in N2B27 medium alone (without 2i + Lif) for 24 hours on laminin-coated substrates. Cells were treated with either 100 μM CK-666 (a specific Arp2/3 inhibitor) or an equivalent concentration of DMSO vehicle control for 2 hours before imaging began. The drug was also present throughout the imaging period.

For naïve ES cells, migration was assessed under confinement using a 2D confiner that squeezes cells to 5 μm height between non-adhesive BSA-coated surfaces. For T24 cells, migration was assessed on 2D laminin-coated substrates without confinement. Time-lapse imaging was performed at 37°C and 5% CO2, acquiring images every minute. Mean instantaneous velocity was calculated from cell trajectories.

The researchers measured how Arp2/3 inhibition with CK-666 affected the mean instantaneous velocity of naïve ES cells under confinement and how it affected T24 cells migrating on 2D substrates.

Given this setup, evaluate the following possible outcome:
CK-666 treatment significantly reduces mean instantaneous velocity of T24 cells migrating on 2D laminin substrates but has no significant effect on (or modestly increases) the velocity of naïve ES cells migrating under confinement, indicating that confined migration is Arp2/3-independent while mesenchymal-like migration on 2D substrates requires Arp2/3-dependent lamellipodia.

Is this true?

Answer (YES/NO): YES